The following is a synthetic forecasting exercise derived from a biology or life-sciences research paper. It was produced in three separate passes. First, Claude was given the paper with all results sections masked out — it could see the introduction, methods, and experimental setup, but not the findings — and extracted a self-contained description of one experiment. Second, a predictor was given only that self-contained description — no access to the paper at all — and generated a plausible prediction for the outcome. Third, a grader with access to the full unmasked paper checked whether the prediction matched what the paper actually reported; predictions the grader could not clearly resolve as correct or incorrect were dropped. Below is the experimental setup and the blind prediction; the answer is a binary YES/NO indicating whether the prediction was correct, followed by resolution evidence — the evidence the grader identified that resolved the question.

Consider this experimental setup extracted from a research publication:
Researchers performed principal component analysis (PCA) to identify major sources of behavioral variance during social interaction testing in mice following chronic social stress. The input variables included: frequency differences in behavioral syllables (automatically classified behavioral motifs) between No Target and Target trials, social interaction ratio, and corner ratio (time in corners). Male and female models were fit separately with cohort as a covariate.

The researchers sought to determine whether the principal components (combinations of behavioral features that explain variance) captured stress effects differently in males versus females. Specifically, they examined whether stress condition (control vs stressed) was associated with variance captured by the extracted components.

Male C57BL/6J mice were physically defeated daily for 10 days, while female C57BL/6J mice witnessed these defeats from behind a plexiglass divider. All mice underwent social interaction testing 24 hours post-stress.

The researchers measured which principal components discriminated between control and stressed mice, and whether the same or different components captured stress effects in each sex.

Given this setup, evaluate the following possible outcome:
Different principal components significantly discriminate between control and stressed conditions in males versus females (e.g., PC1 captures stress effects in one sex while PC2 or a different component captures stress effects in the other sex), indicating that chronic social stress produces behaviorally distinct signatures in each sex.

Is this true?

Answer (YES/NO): YES